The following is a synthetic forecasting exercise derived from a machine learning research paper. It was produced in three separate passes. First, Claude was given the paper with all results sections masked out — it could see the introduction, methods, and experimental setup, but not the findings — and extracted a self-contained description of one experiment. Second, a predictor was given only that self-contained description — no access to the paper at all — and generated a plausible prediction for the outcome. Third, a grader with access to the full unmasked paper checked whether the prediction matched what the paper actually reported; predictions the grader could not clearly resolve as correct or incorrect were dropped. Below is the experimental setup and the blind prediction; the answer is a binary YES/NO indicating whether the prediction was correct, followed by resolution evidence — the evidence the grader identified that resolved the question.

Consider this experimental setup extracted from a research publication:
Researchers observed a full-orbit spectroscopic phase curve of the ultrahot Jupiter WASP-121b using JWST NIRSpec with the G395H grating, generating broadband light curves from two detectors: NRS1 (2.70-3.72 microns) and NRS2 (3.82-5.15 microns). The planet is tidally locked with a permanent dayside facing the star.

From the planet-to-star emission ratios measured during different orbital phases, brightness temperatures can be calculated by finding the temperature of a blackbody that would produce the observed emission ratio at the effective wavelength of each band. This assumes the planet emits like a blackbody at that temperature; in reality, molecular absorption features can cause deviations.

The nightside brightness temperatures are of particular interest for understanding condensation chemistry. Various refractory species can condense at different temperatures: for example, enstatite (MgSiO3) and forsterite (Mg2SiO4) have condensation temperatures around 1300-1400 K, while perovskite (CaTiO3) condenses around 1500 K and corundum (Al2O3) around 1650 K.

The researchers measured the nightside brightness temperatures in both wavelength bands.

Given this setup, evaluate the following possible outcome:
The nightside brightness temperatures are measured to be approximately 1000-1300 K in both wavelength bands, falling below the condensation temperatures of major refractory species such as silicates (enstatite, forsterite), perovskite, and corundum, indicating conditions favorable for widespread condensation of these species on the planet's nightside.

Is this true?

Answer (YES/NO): NO